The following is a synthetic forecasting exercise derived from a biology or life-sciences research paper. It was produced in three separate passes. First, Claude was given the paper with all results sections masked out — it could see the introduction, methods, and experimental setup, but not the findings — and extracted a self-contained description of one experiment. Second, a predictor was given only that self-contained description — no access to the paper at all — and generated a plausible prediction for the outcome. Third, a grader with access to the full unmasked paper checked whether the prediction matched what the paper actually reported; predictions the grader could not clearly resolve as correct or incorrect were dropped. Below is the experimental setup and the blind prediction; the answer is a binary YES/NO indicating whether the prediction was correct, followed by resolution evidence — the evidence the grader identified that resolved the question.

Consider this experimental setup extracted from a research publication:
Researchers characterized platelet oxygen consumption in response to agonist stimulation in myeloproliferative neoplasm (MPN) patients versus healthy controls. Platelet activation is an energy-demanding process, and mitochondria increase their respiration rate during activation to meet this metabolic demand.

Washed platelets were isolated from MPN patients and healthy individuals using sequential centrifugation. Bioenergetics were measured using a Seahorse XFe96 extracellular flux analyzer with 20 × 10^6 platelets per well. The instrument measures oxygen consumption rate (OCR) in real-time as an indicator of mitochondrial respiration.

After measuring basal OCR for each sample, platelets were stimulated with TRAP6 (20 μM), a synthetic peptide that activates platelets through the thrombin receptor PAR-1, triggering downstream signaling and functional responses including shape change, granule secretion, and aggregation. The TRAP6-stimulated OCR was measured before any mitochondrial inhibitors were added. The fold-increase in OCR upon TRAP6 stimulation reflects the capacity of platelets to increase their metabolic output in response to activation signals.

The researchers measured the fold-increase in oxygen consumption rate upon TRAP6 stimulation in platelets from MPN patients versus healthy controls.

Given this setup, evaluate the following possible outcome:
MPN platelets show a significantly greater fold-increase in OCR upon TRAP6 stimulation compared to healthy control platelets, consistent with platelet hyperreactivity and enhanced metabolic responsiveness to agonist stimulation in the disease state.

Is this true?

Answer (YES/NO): YES